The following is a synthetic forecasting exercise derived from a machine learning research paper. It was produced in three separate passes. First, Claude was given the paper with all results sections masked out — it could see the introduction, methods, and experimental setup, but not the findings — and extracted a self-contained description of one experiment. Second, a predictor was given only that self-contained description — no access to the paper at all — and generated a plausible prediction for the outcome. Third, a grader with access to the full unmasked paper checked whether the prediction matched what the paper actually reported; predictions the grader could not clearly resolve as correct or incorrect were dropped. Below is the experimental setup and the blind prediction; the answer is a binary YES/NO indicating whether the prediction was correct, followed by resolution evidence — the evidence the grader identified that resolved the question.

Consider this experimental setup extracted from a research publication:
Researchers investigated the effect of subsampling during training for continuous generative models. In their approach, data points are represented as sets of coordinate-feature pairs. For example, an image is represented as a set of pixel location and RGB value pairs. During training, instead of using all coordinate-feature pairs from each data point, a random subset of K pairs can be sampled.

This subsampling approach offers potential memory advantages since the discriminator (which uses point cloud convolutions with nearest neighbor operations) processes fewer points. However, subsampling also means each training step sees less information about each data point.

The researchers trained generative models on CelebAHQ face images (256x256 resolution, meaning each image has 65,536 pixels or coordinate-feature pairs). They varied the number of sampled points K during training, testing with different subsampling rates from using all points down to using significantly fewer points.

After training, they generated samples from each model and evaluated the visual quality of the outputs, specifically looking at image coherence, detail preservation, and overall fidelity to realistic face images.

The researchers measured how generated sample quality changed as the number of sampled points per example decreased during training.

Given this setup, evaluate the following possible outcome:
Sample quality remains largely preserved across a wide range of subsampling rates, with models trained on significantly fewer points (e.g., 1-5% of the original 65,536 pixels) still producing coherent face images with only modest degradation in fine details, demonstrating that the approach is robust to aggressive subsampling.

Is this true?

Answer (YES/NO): NO